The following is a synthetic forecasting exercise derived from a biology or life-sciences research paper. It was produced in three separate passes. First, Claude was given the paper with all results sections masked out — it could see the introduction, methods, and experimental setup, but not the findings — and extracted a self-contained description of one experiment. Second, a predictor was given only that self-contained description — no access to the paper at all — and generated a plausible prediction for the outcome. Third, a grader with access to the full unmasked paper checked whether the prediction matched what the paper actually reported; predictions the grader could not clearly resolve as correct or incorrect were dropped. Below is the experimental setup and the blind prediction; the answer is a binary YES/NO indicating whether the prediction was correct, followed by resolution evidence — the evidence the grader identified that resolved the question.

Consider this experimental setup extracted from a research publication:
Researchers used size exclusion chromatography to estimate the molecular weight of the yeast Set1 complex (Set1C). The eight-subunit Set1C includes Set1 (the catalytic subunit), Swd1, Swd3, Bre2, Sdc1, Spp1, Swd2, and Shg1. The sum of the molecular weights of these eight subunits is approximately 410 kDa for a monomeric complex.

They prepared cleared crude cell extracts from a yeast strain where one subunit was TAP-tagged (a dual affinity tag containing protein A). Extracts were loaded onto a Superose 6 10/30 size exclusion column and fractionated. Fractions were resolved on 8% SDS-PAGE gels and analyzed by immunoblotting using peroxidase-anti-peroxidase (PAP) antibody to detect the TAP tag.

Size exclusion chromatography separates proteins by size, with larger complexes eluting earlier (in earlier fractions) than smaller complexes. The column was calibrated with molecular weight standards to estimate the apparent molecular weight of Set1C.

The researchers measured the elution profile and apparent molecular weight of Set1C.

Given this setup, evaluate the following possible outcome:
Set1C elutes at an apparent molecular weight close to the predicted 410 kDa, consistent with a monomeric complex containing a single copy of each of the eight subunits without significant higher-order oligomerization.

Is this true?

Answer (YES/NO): NO